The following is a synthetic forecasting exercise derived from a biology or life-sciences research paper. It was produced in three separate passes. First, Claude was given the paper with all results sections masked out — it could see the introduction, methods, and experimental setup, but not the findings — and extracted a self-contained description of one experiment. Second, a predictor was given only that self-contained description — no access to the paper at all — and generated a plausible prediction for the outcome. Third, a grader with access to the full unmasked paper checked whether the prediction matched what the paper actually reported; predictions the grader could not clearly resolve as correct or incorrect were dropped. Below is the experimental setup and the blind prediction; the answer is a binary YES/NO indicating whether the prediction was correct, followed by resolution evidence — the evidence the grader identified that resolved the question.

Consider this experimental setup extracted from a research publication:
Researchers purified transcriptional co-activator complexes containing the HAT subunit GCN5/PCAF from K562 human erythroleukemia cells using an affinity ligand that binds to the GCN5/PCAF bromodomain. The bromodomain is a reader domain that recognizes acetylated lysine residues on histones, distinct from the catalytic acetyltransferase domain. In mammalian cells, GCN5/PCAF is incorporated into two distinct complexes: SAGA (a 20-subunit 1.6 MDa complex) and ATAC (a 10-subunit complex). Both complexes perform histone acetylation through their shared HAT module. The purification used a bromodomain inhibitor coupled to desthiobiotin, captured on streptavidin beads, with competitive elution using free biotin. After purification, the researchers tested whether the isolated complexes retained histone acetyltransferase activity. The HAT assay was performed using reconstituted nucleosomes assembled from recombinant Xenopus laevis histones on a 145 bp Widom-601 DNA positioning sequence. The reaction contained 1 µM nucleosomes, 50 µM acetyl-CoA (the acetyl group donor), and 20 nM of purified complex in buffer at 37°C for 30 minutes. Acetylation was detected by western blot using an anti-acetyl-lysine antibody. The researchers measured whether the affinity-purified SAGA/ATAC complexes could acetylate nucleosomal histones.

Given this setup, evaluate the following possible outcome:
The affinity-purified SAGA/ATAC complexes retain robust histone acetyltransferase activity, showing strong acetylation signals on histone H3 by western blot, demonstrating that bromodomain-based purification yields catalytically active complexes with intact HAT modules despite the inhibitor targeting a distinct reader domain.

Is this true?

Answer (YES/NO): YES